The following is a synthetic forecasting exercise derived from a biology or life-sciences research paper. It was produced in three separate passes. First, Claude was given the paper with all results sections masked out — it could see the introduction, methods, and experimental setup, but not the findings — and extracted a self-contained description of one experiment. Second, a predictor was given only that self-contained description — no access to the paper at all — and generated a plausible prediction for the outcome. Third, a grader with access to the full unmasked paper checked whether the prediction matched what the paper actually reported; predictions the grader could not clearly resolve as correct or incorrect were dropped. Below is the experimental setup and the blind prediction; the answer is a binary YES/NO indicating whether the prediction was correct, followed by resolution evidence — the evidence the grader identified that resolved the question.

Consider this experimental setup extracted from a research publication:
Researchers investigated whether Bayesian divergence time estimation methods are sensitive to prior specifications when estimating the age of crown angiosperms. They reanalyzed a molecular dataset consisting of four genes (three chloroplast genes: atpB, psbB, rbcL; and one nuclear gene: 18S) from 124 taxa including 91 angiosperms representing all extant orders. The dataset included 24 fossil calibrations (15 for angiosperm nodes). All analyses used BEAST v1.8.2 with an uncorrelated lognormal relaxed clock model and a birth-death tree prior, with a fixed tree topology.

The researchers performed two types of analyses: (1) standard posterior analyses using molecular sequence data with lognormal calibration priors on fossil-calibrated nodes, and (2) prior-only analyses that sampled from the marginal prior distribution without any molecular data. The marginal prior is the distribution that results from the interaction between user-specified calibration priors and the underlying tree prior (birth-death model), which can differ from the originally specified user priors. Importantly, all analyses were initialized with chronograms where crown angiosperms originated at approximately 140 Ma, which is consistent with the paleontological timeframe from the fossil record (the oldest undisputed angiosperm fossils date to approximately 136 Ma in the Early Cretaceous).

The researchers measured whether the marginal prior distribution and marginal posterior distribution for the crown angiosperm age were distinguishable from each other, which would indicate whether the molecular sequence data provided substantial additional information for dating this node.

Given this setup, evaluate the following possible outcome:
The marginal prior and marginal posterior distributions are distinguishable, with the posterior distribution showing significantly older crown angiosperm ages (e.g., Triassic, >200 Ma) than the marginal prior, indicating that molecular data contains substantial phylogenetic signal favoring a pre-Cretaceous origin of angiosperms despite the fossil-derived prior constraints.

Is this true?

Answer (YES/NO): NO